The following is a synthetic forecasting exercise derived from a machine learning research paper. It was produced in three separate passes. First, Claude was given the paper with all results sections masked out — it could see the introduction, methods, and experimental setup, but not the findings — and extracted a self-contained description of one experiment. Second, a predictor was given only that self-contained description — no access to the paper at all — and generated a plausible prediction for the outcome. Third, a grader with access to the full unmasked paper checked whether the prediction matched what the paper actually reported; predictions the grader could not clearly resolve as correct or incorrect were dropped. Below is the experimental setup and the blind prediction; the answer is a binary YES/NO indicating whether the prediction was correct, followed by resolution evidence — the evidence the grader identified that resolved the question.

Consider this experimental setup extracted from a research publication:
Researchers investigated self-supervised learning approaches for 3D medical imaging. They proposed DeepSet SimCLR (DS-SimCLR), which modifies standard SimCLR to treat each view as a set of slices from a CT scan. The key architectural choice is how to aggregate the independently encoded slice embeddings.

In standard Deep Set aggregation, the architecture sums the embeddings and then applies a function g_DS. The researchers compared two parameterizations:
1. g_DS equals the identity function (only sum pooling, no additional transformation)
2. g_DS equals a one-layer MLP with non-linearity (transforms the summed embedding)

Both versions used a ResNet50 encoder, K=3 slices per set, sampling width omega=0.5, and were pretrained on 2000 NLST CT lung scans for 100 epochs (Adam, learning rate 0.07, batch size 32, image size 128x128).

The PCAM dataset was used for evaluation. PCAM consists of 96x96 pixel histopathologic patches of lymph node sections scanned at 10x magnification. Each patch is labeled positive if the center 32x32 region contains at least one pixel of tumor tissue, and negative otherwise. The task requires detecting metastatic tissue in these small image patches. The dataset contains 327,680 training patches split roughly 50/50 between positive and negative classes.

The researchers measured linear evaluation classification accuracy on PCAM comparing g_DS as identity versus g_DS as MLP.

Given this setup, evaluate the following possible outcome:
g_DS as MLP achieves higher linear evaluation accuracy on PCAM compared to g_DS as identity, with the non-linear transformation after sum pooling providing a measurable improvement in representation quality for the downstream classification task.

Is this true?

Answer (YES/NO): NO